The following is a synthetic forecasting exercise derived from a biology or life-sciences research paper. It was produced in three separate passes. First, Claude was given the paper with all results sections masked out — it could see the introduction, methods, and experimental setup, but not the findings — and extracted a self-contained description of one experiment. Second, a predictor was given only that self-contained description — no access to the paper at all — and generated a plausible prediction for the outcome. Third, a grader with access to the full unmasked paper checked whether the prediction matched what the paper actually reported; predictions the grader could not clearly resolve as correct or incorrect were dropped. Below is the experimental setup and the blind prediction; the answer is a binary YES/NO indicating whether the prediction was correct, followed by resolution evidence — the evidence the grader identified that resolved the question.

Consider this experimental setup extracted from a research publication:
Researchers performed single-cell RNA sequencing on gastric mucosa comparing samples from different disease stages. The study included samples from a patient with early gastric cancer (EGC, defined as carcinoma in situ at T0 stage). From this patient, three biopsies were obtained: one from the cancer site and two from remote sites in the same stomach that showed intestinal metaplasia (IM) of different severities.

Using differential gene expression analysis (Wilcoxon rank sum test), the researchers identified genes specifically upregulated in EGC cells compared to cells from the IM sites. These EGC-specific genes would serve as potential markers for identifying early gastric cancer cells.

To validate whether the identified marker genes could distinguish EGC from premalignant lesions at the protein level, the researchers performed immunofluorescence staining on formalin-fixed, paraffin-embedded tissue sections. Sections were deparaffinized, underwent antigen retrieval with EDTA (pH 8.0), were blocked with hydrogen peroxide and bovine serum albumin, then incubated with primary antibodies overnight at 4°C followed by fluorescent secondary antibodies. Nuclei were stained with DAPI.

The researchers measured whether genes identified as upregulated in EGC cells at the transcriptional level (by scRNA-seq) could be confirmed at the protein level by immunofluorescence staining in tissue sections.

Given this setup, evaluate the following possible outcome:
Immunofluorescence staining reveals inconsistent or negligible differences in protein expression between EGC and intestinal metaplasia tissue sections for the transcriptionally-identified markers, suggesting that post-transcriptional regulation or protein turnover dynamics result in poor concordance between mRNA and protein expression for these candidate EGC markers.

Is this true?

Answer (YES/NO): NO